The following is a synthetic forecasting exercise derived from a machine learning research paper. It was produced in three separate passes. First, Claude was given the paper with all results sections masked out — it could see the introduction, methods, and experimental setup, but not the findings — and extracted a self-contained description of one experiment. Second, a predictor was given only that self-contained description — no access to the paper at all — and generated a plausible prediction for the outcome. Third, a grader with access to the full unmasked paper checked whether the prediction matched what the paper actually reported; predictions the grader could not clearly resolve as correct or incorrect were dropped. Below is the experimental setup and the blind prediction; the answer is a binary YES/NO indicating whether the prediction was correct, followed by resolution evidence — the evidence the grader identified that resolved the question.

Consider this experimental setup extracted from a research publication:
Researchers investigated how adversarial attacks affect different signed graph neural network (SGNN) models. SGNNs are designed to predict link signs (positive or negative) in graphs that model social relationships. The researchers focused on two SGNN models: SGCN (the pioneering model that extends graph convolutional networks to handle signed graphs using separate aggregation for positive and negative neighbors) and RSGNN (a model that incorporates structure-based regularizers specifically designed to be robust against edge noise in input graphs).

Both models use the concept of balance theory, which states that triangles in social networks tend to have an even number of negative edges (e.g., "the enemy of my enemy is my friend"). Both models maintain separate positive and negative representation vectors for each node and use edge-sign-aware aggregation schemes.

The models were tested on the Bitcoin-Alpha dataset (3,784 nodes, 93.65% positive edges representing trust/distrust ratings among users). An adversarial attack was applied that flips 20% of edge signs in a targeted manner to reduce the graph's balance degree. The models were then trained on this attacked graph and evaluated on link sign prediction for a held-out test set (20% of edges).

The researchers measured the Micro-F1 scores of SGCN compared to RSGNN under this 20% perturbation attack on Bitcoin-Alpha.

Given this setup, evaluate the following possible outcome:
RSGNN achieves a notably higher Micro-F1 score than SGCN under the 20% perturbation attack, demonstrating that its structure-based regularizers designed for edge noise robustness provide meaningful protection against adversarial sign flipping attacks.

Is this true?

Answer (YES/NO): NO